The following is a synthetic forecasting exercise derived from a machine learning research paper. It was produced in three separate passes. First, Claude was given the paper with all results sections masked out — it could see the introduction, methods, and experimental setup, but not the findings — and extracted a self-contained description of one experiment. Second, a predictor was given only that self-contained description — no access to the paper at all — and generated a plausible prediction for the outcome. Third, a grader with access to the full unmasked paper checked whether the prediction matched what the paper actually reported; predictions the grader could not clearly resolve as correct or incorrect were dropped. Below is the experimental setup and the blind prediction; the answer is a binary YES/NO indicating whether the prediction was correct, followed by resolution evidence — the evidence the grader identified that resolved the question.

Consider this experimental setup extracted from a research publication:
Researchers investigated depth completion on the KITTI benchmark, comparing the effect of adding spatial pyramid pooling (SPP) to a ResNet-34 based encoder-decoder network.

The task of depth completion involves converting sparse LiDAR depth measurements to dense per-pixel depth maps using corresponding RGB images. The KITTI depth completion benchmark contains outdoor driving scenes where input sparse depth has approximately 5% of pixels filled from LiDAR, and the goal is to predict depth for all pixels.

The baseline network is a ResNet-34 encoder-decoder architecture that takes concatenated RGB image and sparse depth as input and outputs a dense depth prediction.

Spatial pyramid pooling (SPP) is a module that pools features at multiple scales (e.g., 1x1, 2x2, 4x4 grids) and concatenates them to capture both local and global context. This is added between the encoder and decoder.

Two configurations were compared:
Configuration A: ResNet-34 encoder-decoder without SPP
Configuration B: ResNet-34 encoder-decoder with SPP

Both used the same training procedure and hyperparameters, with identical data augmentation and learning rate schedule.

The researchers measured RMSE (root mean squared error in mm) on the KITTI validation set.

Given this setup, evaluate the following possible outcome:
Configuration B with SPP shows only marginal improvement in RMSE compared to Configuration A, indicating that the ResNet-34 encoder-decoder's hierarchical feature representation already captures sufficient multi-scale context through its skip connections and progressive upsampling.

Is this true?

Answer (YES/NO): NO